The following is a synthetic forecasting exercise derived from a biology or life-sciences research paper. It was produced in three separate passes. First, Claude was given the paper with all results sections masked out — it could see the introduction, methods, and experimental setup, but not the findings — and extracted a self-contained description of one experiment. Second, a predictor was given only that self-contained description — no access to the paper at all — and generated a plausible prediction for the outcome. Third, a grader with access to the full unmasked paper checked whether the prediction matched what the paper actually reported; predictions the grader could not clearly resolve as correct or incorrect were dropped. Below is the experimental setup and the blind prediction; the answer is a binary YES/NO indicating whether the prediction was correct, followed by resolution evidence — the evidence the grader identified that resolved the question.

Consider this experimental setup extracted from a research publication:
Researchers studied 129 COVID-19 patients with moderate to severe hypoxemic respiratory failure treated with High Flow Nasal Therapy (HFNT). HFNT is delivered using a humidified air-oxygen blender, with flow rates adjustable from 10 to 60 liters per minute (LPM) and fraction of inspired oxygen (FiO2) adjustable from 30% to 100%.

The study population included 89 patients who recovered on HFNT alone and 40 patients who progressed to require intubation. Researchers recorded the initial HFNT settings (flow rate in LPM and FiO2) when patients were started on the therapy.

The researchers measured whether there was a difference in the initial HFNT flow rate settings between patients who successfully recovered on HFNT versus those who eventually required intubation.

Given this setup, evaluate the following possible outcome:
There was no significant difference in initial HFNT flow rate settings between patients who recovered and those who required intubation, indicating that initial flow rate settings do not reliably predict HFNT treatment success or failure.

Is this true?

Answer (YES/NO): NO